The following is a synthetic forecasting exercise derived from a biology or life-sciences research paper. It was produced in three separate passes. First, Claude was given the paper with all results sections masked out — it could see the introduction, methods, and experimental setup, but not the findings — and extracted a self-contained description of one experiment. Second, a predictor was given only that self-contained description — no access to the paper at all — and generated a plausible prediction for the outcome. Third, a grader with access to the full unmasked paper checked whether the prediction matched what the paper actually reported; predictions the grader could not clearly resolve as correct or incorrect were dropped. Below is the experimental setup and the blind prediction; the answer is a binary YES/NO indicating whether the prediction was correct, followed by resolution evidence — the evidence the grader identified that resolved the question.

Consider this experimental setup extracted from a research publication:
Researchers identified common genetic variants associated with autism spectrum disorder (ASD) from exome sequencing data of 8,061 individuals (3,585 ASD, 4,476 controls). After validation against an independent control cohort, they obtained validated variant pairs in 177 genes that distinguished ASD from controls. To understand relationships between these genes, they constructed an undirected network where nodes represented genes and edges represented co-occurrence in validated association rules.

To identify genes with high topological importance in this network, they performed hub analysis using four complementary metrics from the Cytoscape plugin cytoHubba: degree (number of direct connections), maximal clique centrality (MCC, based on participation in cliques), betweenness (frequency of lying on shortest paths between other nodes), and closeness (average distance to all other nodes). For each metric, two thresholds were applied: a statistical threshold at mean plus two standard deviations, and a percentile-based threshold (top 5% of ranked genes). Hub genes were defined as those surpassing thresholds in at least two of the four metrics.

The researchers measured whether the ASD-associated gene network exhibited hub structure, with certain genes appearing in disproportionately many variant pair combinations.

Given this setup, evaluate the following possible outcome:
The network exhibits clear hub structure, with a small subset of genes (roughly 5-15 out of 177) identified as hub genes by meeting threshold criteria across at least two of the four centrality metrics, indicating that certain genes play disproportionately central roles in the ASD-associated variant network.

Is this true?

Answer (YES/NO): NO